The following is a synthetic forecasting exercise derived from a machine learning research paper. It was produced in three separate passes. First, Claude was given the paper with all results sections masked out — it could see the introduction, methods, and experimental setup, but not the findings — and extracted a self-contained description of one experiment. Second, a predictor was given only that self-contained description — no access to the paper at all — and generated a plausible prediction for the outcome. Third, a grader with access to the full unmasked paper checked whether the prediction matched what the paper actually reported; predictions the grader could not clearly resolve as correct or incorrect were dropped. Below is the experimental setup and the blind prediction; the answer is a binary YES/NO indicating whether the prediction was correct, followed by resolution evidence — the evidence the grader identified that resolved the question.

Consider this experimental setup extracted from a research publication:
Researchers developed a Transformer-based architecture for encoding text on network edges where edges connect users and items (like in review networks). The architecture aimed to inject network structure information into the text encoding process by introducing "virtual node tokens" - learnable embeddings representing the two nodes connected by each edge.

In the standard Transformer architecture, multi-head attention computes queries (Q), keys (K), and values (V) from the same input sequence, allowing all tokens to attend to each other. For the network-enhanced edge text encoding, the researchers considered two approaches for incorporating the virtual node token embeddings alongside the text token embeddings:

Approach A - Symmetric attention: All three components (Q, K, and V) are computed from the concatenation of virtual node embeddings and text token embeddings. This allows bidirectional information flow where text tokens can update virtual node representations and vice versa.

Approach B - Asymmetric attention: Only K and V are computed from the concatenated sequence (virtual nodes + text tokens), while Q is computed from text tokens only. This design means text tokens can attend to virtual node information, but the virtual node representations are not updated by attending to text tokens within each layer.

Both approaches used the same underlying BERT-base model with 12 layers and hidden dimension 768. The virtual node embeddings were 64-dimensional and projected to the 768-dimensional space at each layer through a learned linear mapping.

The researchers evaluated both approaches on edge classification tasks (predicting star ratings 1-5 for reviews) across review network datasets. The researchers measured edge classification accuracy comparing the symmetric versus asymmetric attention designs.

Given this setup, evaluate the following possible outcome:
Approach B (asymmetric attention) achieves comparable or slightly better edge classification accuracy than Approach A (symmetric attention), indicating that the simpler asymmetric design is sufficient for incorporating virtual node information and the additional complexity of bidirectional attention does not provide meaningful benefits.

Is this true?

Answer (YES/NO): YES